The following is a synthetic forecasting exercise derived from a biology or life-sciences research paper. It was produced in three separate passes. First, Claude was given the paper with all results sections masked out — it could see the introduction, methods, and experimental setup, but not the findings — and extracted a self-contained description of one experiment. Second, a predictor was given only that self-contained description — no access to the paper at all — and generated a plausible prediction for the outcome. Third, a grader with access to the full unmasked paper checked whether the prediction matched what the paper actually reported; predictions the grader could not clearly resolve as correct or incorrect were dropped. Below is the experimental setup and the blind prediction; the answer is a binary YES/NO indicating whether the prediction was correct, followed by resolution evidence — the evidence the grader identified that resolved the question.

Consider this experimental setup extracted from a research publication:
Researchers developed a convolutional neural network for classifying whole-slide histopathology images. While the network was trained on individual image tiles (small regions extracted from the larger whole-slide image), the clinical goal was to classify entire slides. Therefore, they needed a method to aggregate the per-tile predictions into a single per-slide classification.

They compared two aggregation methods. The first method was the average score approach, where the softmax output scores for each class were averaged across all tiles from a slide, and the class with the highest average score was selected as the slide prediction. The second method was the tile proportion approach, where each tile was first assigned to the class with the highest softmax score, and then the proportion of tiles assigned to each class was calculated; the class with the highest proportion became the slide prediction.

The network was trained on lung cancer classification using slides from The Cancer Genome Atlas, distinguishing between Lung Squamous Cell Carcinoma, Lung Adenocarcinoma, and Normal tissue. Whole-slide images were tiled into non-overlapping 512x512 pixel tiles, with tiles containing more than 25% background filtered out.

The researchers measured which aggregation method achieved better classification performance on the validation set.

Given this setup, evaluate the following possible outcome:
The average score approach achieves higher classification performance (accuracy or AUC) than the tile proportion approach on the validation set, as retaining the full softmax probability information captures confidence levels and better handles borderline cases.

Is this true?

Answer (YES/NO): YES